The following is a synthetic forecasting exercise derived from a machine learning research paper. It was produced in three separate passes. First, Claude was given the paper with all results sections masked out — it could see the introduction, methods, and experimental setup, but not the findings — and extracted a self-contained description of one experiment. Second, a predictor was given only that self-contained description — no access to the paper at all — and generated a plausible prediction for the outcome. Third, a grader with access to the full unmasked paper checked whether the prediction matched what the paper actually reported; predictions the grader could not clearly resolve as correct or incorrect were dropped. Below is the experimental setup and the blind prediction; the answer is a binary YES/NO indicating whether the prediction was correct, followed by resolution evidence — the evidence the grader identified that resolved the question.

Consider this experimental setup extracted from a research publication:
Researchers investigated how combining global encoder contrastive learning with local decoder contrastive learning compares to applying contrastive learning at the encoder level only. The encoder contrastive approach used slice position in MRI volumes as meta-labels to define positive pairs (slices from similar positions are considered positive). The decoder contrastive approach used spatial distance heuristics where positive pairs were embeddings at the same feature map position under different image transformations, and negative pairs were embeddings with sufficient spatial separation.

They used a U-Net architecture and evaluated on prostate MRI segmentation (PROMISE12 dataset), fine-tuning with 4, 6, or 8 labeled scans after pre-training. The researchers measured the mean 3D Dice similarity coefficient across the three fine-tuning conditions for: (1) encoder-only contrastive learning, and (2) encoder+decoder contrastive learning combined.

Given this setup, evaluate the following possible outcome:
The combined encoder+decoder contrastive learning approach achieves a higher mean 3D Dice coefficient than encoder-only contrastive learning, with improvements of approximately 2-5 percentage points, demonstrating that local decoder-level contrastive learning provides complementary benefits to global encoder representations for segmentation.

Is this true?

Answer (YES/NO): NO